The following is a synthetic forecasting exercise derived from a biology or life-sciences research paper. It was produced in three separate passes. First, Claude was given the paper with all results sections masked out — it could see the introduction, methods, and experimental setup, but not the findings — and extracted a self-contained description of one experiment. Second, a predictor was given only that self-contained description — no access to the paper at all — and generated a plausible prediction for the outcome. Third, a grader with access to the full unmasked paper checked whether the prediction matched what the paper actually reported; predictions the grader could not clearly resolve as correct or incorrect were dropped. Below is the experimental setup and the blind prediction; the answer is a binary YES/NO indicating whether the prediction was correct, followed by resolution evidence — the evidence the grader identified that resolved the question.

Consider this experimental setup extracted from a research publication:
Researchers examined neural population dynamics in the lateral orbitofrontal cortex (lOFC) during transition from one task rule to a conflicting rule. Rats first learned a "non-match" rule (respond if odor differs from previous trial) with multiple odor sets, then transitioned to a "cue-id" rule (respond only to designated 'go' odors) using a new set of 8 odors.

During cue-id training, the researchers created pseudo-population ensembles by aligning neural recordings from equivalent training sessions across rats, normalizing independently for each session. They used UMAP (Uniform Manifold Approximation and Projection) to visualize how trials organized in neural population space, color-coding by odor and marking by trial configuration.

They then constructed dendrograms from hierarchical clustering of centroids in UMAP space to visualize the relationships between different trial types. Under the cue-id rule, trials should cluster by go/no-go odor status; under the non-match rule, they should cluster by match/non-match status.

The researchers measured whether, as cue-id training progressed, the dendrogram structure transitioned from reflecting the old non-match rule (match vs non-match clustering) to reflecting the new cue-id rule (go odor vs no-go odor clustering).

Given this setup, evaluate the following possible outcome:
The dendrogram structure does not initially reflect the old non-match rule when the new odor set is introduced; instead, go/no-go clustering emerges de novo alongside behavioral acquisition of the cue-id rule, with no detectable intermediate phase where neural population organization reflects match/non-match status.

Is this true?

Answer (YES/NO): NO